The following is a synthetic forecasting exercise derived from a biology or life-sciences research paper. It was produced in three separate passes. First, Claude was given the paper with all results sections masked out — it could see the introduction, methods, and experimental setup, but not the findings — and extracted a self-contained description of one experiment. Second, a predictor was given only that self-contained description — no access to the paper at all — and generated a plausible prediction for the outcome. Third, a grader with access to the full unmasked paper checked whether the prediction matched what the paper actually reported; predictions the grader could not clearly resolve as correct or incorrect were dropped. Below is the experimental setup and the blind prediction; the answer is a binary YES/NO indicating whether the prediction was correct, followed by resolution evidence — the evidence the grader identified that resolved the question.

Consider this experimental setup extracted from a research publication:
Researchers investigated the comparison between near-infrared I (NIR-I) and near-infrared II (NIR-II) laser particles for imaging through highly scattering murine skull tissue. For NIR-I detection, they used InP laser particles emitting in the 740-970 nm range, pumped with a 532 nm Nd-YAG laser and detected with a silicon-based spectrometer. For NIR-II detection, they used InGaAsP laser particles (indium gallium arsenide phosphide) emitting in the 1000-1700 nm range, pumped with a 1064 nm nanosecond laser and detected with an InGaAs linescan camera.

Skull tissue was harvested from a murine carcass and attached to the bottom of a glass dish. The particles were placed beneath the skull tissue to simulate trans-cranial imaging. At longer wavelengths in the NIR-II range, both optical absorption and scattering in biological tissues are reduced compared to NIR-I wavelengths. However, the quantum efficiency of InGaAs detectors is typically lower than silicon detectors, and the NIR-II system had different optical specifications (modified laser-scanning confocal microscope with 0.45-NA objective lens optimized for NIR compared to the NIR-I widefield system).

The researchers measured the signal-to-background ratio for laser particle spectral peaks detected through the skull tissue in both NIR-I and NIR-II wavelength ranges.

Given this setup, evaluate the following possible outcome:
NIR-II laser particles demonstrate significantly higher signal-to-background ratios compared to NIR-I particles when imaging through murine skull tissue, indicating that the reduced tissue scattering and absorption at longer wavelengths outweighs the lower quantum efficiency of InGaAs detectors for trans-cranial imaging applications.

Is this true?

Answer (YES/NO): NO